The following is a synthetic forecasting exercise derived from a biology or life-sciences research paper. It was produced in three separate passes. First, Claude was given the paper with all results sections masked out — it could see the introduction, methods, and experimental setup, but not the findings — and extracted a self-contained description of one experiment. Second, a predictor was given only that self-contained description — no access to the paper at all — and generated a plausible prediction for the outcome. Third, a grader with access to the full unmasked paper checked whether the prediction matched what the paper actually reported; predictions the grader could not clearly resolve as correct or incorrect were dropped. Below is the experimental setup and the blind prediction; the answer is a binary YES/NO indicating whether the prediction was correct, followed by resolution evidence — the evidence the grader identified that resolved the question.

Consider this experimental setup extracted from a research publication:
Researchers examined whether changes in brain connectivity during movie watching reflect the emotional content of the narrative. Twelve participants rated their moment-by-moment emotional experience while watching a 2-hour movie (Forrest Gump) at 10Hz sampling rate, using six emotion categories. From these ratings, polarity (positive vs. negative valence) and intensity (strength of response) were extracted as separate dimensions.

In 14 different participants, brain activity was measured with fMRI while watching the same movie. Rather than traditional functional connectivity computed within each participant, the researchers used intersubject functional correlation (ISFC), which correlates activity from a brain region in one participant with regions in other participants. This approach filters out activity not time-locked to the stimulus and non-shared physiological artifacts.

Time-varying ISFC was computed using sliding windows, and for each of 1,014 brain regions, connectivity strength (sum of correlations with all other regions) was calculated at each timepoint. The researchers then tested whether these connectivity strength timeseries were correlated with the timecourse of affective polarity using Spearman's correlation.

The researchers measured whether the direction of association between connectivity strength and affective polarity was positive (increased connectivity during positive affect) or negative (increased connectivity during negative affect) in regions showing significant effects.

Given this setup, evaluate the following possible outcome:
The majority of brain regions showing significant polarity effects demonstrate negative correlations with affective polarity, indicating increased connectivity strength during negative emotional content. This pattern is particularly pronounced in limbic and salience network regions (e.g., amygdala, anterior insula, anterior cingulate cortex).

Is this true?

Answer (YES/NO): NO